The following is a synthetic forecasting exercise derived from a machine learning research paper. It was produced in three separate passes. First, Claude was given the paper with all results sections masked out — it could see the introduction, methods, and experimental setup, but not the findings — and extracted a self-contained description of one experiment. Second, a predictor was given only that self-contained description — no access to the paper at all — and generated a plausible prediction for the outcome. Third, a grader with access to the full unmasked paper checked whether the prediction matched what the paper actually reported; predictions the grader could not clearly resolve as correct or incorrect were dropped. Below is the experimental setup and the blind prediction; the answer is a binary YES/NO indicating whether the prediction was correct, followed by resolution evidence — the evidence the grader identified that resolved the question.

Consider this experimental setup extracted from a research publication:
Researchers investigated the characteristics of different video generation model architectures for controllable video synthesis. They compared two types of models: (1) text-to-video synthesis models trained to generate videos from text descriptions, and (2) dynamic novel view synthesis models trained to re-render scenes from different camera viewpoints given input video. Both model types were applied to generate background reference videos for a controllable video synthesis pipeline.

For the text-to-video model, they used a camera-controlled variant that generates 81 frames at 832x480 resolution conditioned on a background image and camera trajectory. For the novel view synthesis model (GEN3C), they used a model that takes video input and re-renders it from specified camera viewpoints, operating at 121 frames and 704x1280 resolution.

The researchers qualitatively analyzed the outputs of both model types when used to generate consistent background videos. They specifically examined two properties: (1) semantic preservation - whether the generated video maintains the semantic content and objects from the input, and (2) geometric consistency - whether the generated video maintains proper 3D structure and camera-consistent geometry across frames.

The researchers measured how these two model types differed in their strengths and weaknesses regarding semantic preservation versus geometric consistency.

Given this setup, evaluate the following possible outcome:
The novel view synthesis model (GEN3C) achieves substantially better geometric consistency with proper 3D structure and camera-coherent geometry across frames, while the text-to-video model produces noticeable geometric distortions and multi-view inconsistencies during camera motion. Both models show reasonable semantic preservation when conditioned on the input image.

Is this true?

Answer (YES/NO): NO